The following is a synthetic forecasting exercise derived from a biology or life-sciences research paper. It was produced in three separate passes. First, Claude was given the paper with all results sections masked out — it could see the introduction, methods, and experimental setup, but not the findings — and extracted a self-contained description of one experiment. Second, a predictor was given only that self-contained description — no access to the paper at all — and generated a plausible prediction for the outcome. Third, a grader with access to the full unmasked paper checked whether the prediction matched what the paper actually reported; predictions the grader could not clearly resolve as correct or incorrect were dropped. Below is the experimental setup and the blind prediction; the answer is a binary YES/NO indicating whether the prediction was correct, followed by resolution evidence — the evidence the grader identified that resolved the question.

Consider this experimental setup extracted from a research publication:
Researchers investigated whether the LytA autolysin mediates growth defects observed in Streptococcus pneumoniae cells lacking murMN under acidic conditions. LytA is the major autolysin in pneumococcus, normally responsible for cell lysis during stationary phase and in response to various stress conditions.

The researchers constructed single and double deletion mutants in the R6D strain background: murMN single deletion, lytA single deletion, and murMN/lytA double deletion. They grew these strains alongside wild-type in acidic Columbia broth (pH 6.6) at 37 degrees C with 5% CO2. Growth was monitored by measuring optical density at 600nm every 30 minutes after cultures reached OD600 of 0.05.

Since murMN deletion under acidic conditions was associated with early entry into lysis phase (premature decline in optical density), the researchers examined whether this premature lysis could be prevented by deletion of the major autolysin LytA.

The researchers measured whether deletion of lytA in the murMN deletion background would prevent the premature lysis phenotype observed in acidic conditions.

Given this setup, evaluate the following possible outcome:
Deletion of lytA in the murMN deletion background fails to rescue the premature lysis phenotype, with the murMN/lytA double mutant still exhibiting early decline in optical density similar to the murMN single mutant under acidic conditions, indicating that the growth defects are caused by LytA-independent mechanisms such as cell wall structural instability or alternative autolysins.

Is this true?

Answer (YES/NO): NO